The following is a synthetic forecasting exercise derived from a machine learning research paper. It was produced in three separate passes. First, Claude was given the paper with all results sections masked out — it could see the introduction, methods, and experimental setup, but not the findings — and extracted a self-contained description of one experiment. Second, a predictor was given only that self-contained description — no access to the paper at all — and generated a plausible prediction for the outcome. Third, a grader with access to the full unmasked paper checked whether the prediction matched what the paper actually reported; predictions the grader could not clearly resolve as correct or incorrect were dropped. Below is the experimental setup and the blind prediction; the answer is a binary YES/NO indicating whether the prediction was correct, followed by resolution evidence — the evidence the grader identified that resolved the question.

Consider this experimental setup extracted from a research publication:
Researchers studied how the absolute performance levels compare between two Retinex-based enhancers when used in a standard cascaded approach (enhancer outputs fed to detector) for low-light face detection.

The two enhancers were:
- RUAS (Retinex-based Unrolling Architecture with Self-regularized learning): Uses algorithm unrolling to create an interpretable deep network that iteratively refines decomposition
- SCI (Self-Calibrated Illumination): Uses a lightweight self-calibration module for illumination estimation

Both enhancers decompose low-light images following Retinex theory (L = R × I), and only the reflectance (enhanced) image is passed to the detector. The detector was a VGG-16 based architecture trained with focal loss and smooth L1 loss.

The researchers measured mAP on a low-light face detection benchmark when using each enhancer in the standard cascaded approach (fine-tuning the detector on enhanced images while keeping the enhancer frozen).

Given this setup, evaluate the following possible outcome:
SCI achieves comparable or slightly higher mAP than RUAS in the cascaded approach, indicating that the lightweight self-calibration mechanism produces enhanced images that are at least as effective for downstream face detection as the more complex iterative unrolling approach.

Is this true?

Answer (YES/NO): NO